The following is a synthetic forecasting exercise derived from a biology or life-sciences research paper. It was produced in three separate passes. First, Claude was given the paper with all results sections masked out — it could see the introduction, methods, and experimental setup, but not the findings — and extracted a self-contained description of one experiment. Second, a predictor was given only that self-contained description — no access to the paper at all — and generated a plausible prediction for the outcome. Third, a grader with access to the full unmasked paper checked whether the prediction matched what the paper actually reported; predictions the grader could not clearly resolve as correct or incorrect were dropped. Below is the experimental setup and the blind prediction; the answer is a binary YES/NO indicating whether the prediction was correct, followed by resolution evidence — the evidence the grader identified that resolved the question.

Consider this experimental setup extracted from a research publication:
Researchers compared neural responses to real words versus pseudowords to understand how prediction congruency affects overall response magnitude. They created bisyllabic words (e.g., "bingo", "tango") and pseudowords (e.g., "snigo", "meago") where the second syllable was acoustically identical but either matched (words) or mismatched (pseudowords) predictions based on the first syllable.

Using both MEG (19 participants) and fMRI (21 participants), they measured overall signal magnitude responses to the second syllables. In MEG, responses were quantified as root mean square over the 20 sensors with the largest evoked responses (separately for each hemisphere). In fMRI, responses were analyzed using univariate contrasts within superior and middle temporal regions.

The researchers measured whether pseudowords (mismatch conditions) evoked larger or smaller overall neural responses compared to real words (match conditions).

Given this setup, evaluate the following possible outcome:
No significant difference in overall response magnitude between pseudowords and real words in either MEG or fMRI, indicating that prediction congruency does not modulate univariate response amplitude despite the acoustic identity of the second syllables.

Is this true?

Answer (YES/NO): NO